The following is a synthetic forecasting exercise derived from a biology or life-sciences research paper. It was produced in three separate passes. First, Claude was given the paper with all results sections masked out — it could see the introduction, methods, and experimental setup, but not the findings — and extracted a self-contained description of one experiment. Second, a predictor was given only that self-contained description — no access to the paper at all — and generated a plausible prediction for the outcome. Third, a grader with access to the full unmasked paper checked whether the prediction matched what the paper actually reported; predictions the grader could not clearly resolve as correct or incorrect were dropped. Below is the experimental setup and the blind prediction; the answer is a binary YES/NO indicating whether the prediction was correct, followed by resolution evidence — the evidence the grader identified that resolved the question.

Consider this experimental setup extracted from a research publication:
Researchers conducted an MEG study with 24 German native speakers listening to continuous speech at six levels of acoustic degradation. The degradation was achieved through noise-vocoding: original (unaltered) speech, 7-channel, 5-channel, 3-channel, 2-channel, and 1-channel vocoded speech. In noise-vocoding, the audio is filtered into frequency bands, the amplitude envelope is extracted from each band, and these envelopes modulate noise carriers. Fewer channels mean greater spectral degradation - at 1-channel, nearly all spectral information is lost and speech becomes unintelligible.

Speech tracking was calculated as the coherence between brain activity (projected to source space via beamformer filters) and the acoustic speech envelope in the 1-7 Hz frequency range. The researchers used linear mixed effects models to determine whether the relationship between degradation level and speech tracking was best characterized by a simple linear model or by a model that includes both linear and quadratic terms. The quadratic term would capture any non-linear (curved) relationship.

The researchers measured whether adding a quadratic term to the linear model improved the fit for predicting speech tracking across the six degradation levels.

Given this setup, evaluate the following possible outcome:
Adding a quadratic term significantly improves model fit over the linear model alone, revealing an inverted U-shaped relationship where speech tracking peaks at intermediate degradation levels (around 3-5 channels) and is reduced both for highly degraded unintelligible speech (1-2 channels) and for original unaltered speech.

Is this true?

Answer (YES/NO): YES